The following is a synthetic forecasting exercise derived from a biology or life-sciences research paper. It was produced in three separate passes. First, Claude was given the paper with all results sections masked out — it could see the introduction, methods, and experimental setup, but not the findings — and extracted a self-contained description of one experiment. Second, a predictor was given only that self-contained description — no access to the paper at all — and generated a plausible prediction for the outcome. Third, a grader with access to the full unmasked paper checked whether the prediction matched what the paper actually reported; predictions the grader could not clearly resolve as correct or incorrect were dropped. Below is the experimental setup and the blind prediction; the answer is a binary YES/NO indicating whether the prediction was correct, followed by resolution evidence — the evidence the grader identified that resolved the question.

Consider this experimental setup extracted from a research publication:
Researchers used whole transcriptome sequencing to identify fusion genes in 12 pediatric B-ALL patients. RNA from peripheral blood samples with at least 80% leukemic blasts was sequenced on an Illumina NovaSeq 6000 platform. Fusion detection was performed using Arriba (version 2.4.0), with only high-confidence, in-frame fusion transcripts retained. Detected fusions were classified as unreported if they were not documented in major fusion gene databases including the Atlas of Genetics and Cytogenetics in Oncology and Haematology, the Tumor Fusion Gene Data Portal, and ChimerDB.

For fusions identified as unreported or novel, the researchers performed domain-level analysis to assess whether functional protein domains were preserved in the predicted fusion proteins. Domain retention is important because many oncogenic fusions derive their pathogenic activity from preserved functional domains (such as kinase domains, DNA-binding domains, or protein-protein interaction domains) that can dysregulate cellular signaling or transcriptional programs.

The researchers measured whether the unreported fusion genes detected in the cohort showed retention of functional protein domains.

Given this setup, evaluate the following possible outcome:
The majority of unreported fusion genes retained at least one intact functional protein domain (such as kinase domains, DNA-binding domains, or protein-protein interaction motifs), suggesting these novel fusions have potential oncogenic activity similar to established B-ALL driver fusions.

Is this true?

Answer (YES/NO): YES